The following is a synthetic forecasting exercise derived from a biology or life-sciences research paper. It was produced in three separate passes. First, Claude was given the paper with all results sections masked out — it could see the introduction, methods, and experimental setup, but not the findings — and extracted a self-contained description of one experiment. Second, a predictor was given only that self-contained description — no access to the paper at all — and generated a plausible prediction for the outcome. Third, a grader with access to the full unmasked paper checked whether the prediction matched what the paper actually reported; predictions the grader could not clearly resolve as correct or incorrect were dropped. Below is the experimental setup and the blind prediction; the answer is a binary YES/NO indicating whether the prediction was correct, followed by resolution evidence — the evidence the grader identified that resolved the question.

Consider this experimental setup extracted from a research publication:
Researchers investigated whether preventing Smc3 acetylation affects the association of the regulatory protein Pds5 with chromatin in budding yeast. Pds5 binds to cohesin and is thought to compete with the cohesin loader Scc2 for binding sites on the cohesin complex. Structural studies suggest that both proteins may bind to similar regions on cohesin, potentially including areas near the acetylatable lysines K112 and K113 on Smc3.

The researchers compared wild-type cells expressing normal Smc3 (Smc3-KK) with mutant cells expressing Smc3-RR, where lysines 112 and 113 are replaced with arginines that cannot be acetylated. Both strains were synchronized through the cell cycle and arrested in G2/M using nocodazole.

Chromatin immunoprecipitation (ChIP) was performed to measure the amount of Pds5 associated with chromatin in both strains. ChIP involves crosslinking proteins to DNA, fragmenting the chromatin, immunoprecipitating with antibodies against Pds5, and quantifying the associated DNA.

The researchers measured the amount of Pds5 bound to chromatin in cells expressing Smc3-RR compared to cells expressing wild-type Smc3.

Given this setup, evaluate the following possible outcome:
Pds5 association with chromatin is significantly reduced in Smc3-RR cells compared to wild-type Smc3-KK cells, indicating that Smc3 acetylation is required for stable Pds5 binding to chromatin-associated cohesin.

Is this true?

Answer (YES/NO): YES